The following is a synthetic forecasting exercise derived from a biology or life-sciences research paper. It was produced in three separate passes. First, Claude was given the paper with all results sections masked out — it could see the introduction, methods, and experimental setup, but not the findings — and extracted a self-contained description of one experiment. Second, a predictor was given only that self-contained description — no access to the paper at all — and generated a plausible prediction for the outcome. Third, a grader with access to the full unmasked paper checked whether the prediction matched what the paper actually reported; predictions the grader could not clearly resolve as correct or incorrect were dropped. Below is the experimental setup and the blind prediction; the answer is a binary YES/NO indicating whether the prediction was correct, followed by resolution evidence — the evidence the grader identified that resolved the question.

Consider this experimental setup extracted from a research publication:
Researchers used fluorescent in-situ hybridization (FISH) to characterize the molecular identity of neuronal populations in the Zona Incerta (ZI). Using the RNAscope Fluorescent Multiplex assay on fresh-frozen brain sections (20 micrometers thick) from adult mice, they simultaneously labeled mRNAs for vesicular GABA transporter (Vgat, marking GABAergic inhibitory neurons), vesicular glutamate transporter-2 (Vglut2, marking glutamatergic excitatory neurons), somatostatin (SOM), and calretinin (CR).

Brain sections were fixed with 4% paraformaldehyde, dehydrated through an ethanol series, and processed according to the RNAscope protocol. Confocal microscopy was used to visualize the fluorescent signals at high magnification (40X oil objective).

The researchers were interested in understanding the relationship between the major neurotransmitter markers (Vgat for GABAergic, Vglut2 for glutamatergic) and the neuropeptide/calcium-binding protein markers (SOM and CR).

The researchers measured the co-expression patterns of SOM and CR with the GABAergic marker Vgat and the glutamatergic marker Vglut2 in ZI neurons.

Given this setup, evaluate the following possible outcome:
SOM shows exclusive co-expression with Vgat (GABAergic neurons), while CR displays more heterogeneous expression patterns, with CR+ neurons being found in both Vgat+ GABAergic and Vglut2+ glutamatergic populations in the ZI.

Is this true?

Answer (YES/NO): NO